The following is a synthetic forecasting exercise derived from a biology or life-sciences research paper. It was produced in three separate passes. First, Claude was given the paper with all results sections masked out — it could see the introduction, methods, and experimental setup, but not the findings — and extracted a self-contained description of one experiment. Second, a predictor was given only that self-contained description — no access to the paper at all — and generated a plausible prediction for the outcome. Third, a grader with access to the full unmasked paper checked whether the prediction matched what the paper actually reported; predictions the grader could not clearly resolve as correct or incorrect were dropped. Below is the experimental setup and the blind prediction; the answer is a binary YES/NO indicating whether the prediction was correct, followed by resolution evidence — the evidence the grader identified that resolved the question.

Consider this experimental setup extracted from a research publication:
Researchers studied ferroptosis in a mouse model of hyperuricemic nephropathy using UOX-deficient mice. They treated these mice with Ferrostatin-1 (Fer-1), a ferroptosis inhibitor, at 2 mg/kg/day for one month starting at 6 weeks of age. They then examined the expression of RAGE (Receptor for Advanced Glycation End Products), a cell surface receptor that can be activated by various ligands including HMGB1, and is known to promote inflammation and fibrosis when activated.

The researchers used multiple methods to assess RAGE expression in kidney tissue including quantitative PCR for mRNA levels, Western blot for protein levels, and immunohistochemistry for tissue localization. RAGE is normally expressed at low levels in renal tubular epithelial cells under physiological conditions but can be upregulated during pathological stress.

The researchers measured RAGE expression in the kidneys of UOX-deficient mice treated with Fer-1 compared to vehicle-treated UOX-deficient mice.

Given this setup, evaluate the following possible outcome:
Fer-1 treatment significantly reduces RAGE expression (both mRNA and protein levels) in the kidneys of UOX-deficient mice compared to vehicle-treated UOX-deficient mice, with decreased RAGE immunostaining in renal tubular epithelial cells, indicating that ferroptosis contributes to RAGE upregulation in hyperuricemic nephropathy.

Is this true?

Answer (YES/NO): YES